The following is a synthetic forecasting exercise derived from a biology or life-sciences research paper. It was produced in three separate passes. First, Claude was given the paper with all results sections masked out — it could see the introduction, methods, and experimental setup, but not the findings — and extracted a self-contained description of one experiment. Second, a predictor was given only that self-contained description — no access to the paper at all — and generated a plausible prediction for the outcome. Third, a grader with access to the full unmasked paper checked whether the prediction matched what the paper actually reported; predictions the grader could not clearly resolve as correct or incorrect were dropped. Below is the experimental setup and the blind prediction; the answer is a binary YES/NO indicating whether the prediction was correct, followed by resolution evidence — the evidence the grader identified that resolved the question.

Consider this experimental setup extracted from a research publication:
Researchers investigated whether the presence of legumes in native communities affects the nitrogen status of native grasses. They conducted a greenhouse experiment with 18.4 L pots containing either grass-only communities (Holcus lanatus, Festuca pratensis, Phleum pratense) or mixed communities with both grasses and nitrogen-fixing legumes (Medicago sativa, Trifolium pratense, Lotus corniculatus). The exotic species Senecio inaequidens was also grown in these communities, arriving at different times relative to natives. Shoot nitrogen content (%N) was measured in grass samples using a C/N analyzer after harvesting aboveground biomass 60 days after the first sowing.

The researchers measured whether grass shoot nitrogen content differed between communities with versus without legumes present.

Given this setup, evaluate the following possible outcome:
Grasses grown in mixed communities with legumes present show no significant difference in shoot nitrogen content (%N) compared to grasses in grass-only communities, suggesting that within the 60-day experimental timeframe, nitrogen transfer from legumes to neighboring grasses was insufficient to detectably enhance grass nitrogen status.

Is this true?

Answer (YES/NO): NO